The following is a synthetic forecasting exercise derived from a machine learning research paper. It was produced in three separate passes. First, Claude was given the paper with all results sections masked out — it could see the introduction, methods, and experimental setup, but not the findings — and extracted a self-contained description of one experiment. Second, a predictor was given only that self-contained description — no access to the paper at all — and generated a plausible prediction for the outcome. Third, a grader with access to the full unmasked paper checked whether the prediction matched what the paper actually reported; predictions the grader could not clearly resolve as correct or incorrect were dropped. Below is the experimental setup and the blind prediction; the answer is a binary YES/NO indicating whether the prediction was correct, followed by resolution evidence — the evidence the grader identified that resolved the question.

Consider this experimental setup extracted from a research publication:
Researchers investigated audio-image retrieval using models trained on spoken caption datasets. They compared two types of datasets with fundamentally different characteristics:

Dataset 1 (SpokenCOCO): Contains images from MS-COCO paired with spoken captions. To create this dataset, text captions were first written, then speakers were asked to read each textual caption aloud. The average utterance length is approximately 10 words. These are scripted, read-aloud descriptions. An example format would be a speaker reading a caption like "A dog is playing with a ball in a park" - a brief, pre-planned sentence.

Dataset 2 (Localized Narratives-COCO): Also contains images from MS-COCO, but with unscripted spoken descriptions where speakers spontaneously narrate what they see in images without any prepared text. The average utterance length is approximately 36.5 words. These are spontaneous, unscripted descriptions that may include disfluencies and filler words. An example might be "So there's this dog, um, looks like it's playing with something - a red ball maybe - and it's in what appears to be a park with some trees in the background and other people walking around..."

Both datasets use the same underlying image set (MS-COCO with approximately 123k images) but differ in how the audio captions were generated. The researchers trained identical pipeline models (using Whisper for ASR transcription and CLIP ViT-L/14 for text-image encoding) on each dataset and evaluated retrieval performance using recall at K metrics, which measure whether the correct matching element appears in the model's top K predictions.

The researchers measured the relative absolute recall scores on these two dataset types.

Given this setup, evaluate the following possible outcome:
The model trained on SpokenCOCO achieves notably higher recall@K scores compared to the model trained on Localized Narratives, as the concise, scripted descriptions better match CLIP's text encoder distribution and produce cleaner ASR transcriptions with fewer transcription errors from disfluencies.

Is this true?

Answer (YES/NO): YES